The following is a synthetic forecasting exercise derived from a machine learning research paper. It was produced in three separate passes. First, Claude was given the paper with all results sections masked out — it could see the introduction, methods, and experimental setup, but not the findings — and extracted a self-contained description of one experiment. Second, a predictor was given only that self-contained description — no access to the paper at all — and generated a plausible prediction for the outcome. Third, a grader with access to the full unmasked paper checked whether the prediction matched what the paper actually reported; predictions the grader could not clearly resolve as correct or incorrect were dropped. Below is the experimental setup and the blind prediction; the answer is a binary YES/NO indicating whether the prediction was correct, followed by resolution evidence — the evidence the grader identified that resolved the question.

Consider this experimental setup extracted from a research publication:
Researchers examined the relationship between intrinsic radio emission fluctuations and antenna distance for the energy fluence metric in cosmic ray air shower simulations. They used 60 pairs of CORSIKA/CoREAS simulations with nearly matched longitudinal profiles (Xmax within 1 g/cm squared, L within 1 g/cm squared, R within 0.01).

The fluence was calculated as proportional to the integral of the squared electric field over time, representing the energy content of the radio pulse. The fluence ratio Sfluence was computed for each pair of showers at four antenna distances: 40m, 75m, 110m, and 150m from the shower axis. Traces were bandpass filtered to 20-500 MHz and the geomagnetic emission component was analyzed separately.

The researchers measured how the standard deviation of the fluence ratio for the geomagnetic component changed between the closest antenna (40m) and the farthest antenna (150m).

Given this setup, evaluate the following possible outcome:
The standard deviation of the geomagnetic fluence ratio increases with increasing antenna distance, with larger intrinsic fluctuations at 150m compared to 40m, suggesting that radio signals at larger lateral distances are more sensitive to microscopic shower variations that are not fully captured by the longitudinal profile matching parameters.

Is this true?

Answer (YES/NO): YES